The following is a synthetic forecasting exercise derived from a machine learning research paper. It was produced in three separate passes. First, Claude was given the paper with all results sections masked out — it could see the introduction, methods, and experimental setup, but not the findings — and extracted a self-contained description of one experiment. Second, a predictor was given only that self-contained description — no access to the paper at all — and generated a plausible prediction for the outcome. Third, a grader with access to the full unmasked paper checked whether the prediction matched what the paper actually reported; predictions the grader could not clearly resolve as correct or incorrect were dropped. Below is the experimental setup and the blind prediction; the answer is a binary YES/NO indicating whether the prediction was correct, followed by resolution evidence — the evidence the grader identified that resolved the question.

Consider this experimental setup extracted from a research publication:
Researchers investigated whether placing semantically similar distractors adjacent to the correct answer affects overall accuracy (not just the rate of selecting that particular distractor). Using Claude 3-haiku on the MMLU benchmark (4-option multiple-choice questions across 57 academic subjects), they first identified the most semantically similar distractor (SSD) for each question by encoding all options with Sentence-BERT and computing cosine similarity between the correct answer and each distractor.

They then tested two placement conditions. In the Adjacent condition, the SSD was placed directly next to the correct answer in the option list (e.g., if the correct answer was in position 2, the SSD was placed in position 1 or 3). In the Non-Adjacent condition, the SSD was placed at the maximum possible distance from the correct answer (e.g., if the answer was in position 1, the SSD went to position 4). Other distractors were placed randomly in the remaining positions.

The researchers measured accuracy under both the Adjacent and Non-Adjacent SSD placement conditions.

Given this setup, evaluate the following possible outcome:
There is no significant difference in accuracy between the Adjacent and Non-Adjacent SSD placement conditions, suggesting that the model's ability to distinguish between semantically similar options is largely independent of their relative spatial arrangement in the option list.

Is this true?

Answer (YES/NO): NO